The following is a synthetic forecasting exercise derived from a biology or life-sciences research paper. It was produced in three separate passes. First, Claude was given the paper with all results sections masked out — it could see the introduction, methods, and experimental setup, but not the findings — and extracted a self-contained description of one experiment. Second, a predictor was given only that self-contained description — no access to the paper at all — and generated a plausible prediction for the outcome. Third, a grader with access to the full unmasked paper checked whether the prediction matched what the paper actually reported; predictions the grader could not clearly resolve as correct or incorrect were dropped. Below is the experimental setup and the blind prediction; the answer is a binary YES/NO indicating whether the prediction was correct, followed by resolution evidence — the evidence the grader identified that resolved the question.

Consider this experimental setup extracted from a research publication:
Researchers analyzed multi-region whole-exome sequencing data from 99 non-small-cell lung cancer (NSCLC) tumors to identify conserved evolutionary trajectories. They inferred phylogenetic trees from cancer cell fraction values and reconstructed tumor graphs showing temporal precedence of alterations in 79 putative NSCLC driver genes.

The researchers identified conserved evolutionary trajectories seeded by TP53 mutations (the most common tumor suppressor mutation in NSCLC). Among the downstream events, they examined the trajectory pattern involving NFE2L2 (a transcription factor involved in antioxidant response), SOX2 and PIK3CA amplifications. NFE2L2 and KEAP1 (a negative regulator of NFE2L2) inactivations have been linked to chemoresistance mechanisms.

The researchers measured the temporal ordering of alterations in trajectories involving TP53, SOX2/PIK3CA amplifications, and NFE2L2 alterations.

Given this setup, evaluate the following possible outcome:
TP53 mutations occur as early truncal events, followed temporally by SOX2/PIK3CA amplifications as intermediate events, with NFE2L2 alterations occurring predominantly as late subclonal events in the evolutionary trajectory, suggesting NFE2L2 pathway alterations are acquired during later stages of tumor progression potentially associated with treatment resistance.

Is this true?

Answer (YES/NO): NO